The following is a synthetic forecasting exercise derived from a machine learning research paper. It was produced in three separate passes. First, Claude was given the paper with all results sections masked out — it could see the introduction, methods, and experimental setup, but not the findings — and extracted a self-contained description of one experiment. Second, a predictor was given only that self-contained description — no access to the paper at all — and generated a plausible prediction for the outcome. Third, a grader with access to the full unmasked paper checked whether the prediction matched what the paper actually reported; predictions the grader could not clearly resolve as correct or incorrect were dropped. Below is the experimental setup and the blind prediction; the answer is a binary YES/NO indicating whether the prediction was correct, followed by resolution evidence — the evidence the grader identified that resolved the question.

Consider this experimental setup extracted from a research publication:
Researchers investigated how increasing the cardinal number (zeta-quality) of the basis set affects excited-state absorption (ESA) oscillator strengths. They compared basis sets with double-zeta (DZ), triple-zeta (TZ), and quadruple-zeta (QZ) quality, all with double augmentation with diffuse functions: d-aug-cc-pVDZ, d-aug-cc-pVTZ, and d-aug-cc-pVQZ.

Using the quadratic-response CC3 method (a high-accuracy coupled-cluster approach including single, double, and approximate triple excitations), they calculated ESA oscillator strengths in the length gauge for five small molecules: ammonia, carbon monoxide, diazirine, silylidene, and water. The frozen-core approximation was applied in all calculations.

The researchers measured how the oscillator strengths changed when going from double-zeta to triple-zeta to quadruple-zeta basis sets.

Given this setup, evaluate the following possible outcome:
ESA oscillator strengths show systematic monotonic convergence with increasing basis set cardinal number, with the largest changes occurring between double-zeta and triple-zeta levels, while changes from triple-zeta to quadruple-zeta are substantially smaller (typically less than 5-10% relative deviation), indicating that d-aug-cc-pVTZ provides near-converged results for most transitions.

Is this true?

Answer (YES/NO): NO